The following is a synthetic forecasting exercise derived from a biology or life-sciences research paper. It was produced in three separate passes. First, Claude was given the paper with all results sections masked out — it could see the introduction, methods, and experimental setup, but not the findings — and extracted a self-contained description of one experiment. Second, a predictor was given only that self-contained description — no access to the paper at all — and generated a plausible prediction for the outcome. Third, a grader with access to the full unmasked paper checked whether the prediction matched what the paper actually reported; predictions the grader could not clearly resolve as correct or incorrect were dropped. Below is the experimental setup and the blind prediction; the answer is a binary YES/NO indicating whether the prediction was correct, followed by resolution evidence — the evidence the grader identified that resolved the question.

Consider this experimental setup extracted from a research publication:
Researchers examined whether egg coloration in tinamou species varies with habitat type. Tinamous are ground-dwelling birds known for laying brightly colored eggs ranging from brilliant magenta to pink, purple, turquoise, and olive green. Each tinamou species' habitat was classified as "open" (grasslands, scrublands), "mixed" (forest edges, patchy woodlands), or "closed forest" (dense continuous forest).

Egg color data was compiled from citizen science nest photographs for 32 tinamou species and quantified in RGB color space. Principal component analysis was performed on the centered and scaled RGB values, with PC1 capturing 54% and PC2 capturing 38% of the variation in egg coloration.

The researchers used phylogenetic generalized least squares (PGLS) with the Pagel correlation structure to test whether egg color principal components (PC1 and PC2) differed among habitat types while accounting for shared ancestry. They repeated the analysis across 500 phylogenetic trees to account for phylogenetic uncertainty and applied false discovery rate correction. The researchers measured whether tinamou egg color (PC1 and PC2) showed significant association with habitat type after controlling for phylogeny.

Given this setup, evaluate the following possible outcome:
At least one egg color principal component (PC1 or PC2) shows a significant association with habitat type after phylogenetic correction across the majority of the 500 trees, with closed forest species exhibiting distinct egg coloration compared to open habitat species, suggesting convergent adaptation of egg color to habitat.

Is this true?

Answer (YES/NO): YES